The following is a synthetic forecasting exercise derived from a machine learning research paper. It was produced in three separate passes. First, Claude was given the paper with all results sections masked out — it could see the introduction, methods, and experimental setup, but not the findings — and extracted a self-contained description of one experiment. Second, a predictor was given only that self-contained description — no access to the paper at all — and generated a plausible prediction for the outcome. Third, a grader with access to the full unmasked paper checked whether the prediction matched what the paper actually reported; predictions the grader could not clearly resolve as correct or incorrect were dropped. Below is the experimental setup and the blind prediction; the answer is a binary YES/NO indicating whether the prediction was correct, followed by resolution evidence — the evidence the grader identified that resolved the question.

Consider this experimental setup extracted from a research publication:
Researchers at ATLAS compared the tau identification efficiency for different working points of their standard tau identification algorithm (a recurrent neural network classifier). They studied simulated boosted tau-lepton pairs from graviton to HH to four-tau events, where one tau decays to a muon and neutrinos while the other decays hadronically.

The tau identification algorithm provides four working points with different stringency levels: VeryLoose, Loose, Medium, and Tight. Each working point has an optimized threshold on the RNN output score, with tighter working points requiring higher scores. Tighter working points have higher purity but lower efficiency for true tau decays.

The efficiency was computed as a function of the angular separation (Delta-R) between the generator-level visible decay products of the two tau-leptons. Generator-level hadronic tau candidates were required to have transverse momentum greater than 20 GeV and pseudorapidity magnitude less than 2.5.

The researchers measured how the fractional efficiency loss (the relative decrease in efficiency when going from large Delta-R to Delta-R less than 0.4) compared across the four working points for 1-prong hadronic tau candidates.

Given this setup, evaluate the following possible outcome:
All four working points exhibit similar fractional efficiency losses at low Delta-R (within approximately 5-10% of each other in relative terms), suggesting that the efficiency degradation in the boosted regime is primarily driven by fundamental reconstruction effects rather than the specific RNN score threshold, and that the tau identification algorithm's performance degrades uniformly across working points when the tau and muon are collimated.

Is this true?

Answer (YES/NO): NO